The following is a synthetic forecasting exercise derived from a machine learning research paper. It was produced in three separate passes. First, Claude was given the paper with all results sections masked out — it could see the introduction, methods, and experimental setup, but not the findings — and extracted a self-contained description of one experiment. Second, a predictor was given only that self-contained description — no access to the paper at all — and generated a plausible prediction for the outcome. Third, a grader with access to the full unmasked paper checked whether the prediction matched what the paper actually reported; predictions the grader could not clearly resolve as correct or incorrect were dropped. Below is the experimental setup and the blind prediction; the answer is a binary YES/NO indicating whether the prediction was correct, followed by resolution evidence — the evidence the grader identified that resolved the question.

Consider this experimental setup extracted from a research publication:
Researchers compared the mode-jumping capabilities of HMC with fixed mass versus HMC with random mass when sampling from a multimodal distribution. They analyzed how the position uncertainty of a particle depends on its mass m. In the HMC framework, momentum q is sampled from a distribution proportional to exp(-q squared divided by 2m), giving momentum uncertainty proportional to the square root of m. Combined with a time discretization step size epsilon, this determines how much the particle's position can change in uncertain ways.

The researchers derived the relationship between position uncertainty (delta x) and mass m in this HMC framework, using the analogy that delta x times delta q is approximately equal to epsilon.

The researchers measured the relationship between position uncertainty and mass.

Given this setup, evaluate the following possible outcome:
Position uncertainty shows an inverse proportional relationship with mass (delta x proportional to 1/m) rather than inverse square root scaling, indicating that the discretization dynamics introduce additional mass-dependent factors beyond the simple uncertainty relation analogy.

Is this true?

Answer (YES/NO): NO